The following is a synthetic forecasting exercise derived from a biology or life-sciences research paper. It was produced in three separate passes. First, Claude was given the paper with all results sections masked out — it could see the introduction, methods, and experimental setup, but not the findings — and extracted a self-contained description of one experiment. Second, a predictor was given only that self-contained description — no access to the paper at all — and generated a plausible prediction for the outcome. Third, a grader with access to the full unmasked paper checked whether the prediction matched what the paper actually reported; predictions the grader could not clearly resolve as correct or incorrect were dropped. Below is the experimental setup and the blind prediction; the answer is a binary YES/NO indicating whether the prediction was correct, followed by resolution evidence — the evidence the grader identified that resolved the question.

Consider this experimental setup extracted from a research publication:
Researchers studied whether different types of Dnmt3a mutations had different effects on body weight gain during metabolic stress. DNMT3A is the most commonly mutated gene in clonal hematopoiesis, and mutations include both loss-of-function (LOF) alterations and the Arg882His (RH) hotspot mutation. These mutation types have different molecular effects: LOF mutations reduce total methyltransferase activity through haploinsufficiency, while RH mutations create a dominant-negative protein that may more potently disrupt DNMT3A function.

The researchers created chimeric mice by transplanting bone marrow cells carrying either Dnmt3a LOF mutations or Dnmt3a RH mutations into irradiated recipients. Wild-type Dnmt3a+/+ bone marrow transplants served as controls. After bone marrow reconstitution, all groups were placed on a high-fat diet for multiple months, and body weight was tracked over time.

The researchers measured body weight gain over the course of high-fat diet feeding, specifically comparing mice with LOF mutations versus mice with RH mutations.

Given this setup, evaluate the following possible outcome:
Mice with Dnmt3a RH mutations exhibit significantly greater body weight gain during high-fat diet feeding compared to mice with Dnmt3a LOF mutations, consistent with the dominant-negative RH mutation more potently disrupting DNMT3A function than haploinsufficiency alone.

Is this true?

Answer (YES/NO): NO